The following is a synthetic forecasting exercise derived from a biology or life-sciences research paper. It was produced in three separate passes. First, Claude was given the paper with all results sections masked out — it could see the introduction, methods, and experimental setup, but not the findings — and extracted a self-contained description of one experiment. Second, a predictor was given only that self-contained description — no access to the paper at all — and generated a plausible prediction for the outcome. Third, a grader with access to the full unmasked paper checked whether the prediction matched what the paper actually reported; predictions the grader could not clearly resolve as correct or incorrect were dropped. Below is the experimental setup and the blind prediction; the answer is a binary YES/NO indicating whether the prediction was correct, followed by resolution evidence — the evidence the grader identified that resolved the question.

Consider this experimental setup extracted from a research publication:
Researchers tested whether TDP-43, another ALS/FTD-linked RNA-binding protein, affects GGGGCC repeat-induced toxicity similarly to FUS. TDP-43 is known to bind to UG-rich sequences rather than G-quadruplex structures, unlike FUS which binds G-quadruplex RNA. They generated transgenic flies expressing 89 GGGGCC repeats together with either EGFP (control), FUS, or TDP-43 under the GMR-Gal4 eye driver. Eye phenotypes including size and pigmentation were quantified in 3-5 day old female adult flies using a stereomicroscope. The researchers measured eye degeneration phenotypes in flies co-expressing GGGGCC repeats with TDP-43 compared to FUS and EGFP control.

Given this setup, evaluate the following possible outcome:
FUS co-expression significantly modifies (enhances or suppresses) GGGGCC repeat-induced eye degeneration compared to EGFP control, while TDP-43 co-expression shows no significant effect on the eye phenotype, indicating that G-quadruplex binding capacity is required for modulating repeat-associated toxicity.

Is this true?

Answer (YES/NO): NO